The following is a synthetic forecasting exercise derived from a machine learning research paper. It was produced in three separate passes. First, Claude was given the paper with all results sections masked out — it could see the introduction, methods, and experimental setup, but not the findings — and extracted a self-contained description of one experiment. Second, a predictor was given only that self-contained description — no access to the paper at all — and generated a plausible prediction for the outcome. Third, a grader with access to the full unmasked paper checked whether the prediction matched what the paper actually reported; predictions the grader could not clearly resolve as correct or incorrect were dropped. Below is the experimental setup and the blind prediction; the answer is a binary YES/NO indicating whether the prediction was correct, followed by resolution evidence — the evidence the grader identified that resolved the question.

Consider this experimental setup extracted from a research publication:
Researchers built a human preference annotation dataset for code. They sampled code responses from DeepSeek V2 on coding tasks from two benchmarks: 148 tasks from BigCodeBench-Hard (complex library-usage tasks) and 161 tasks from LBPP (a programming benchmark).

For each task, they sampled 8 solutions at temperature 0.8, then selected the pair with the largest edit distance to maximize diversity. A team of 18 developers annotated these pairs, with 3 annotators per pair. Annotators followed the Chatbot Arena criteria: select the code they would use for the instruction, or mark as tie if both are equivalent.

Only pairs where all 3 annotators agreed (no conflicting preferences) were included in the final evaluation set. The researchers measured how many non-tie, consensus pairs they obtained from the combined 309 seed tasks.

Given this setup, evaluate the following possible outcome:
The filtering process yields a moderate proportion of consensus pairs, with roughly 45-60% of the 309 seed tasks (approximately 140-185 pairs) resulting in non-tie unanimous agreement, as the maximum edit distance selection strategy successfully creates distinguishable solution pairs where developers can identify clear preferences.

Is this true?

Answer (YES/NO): YES